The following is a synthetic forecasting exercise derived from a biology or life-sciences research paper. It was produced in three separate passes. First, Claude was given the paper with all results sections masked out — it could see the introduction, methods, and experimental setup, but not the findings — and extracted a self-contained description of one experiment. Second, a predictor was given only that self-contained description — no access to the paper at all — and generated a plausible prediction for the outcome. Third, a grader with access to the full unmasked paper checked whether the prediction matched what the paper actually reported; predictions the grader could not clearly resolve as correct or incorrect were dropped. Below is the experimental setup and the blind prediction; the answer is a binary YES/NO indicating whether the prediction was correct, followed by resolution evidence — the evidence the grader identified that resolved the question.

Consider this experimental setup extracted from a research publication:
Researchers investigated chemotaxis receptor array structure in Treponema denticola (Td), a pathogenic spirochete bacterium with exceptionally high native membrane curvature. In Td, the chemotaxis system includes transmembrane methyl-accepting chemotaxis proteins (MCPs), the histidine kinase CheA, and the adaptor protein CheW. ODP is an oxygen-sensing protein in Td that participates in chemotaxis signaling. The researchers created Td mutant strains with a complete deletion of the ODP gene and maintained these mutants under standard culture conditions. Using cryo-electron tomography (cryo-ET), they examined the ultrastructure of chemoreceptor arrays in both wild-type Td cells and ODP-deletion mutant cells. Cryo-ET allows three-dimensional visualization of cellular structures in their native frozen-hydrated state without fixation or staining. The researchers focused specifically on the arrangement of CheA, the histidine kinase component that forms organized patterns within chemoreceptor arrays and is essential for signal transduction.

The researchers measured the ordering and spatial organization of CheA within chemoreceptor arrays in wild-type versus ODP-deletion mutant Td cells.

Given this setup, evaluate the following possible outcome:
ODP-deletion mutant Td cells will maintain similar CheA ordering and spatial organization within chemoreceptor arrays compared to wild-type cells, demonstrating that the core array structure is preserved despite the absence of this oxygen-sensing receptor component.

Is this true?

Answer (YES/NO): NO